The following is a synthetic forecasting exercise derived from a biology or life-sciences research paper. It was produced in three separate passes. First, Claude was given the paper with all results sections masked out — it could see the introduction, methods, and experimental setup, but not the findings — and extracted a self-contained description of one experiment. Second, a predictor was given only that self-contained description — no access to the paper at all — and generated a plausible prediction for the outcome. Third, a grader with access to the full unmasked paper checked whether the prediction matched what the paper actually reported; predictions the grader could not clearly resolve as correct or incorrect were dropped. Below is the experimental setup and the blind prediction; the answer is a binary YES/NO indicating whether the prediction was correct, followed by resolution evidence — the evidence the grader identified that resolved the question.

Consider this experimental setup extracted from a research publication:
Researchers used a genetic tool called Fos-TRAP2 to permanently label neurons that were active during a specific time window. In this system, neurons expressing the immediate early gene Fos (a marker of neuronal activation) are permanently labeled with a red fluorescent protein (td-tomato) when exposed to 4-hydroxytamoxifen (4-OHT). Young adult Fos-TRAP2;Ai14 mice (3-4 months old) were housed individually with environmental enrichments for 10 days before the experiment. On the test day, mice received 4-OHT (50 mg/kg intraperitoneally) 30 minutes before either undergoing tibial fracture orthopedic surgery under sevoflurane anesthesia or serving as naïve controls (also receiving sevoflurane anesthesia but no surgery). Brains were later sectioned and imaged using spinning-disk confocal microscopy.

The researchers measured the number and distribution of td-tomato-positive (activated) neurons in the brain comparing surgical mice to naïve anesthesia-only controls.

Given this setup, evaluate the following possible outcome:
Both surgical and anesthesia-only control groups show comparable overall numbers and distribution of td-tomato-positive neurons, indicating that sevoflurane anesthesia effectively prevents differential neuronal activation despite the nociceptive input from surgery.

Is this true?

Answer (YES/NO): NO